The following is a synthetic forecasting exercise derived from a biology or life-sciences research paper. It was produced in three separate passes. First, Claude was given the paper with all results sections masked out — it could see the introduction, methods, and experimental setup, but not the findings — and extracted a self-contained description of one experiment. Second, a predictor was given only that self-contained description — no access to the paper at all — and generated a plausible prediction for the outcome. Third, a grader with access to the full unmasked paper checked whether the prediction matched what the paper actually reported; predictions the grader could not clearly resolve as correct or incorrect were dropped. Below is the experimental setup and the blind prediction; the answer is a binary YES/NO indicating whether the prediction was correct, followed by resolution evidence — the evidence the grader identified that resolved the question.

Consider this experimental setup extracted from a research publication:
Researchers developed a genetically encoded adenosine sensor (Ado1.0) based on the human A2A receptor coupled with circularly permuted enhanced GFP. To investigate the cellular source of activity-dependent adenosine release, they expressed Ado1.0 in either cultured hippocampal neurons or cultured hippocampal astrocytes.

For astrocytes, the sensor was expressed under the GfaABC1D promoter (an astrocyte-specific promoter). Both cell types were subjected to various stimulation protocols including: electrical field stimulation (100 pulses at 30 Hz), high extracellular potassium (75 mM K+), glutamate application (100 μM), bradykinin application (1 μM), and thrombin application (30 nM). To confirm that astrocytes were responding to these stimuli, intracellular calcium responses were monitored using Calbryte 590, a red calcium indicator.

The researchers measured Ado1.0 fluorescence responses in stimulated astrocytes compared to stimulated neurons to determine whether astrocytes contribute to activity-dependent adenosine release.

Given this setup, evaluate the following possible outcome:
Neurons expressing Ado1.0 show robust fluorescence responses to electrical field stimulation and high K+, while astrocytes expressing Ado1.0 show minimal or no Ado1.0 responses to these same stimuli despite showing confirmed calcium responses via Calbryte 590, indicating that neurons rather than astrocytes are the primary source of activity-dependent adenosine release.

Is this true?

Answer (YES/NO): YES